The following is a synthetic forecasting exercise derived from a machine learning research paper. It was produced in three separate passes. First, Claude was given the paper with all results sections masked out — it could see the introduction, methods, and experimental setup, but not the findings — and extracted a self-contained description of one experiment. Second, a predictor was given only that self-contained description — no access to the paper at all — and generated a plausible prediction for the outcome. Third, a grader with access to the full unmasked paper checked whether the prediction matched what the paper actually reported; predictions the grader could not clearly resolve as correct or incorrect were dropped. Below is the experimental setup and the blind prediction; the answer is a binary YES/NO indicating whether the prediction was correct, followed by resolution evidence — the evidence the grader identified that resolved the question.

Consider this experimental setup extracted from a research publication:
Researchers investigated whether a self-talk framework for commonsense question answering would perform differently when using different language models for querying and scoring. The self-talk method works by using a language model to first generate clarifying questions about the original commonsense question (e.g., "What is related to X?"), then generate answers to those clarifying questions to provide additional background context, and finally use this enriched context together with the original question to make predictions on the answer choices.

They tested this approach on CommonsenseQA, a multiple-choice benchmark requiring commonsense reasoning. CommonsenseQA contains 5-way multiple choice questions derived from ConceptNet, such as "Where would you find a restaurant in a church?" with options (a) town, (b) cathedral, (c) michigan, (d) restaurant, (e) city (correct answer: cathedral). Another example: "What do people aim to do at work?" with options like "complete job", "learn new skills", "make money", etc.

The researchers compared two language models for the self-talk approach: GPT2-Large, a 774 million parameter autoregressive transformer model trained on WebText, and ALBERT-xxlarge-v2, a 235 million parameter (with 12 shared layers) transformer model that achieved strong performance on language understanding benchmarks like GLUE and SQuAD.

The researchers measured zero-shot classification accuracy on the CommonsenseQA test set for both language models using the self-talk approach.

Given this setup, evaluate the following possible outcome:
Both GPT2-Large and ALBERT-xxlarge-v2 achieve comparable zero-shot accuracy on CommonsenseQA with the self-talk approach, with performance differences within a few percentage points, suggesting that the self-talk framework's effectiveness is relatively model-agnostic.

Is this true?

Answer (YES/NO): NO